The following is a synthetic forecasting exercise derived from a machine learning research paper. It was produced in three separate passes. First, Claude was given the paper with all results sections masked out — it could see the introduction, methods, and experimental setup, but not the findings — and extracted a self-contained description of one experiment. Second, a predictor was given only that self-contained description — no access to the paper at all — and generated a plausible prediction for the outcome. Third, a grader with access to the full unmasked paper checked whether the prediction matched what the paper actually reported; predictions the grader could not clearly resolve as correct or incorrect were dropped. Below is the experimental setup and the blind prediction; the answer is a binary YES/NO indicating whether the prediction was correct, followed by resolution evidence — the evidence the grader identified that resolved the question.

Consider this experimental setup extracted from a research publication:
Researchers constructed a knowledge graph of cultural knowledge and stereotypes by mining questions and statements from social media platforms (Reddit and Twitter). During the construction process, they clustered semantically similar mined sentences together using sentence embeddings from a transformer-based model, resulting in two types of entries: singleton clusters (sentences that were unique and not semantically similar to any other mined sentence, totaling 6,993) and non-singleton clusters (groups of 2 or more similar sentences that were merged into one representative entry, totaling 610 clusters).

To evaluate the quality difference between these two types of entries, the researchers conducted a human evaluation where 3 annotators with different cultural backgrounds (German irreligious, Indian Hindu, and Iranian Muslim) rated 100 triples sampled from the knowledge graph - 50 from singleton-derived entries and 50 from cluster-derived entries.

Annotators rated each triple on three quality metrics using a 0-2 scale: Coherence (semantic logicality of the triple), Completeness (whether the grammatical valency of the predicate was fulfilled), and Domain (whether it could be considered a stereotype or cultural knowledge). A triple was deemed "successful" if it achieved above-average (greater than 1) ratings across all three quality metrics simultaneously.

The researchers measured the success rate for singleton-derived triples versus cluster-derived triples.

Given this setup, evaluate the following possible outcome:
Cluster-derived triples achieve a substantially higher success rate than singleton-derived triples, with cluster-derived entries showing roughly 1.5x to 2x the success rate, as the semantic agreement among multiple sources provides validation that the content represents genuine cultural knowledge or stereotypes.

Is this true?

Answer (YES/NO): NO